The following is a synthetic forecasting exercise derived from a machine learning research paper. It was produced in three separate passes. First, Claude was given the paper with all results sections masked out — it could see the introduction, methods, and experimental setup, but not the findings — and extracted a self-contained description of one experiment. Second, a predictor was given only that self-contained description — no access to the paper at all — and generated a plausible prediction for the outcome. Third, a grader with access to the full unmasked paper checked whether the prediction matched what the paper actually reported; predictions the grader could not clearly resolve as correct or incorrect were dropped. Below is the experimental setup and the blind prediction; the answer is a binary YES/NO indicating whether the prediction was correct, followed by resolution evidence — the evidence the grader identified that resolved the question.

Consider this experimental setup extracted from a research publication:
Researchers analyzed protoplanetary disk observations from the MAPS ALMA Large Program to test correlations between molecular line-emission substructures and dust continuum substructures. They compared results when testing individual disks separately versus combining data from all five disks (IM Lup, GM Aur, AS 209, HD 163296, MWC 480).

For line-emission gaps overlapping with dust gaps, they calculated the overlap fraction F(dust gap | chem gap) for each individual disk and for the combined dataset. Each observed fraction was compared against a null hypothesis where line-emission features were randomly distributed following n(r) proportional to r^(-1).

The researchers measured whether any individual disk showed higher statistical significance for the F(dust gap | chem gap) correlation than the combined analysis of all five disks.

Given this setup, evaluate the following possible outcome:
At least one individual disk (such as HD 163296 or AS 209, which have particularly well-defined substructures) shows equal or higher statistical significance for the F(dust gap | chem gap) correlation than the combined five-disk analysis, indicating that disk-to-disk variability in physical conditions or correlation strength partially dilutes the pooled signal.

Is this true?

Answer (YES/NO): NO